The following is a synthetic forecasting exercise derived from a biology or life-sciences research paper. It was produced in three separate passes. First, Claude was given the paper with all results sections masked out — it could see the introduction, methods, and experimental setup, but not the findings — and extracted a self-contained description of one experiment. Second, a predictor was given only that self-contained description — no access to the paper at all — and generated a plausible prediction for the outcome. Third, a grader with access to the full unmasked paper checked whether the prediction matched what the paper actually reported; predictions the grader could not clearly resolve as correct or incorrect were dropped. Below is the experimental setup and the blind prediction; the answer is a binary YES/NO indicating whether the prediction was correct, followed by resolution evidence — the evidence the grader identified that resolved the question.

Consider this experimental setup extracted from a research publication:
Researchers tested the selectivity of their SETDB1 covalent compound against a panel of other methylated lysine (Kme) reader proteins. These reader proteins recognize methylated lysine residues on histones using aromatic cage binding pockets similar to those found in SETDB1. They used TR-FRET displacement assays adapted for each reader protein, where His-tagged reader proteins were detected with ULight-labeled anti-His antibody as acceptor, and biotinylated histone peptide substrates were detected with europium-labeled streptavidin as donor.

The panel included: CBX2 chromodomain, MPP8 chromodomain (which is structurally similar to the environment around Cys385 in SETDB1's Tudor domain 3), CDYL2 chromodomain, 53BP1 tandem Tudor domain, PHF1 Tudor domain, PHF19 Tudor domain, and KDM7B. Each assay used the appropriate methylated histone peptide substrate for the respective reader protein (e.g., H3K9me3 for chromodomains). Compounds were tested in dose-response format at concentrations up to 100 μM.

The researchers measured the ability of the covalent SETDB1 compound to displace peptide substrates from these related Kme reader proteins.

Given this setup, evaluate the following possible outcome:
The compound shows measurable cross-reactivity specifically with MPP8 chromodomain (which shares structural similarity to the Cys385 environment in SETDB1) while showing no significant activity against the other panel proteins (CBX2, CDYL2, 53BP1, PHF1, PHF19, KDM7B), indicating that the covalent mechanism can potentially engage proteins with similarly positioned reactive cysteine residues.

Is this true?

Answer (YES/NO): NO